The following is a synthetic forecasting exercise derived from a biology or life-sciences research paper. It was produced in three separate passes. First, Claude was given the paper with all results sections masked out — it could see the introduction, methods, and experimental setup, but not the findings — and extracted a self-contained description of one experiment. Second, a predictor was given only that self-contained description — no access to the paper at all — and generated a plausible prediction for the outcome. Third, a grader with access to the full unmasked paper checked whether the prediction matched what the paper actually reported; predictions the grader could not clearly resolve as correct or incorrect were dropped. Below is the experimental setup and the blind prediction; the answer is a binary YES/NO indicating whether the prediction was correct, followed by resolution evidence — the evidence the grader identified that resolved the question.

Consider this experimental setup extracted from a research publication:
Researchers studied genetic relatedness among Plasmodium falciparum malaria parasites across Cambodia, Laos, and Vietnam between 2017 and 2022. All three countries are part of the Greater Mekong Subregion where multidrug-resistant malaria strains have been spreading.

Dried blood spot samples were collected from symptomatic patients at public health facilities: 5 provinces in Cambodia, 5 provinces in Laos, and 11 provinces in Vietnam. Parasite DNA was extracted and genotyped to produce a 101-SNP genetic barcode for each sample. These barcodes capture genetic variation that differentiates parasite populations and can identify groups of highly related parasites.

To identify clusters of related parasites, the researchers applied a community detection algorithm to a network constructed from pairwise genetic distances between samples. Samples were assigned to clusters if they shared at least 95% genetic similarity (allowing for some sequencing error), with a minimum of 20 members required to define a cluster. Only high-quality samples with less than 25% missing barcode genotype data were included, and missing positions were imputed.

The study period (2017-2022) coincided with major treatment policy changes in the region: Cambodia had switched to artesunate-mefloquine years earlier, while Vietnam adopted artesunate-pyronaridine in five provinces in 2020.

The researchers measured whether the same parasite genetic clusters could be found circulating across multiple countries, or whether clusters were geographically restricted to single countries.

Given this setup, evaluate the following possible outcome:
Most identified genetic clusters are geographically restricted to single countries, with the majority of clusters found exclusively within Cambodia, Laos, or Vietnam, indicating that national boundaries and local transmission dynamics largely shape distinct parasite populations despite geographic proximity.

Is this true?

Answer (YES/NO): NO